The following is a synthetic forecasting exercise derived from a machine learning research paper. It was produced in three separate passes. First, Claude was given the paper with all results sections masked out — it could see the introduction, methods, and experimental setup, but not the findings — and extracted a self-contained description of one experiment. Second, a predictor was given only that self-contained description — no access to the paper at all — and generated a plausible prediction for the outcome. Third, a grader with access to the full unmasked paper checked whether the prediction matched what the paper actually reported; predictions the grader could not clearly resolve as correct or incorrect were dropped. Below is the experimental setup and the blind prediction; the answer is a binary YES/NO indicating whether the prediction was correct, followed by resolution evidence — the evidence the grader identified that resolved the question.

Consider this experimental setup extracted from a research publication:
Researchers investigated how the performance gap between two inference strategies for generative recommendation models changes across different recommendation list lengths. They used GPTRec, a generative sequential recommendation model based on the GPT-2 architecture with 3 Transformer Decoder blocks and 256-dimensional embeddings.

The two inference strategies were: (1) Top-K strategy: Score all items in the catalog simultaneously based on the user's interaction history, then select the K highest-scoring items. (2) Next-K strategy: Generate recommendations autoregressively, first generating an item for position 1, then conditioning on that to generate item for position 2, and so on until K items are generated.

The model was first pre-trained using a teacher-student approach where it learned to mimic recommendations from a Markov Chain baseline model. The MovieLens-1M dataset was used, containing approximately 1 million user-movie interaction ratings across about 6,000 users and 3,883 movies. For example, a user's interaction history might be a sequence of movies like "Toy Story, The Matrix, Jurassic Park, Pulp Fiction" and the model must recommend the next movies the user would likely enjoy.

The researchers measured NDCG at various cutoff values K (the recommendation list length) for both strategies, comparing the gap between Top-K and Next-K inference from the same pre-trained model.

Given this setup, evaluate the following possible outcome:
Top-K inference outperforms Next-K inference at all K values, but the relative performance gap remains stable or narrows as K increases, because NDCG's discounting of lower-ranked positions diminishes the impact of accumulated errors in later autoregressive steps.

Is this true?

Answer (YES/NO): NO